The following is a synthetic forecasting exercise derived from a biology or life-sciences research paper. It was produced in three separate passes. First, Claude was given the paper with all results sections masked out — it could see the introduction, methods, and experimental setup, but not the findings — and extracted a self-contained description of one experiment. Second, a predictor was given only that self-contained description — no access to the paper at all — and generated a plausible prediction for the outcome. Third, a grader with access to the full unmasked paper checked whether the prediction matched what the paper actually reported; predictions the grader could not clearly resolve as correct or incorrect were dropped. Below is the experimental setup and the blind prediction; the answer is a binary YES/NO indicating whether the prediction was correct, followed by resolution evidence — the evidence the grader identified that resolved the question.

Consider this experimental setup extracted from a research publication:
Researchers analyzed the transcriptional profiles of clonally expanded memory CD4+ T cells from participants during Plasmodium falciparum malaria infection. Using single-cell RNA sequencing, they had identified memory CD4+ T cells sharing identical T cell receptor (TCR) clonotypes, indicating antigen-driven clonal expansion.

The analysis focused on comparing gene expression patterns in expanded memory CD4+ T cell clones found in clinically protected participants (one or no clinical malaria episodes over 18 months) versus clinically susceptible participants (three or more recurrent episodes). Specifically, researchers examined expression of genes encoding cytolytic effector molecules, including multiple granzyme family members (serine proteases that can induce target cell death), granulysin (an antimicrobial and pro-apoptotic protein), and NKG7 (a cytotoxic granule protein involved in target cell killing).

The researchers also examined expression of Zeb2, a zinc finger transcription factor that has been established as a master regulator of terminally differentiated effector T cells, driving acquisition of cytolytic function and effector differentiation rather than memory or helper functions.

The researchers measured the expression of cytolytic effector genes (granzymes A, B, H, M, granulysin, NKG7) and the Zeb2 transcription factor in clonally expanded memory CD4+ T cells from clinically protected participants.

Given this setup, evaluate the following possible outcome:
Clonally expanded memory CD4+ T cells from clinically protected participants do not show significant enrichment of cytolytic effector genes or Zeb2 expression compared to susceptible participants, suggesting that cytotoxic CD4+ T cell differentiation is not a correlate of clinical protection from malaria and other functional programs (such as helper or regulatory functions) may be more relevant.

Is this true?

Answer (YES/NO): NO